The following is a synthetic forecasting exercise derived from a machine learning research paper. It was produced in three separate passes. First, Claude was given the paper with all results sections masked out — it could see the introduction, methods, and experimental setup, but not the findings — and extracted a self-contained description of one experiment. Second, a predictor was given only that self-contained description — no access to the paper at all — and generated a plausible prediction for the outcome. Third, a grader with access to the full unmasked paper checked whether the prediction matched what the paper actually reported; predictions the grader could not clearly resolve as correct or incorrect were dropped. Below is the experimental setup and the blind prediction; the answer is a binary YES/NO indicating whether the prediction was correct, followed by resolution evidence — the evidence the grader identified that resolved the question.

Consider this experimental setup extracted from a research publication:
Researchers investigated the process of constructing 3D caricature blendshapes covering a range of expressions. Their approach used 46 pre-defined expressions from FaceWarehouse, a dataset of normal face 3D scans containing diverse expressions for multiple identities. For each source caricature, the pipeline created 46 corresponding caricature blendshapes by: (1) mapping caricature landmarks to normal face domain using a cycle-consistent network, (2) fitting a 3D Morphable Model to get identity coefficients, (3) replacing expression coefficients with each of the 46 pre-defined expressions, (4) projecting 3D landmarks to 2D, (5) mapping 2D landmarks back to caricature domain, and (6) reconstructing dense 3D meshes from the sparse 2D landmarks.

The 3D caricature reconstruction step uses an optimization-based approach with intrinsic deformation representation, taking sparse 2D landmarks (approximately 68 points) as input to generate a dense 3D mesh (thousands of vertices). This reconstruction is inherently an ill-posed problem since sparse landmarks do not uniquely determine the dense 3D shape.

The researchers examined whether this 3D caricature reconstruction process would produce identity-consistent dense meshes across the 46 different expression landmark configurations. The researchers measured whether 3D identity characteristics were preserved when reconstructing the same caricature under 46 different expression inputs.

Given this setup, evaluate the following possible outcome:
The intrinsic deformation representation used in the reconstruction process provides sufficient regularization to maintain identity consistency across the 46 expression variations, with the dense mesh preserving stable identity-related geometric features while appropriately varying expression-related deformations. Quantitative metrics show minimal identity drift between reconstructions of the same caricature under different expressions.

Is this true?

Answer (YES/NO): NO